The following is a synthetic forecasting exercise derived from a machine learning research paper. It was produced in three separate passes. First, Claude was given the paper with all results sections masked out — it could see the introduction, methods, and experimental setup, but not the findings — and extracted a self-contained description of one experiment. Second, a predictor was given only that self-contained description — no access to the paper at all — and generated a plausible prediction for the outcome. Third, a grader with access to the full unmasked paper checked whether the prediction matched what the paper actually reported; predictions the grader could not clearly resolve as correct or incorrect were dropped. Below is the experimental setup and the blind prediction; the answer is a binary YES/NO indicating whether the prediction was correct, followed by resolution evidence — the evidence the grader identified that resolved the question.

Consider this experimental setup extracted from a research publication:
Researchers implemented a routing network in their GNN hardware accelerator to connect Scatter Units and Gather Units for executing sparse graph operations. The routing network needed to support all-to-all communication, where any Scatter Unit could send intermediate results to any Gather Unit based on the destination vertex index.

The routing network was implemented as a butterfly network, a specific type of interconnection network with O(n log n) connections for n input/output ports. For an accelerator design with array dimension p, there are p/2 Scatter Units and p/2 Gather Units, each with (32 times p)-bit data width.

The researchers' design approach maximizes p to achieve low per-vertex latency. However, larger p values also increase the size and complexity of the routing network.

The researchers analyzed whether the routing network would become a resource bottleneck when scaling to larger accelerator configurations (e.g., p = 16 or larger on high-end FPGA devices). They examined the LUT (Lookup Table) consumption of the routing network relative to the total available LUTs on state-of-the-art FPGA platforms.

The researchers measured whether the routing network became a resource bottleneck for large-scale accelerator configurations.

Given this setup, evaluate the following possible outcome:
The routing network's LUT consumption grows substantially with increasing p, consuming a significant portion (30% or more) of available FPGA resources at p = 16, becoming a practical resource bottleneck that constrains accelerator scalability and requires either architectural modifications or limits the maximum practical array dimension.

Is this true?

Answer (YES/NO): NO